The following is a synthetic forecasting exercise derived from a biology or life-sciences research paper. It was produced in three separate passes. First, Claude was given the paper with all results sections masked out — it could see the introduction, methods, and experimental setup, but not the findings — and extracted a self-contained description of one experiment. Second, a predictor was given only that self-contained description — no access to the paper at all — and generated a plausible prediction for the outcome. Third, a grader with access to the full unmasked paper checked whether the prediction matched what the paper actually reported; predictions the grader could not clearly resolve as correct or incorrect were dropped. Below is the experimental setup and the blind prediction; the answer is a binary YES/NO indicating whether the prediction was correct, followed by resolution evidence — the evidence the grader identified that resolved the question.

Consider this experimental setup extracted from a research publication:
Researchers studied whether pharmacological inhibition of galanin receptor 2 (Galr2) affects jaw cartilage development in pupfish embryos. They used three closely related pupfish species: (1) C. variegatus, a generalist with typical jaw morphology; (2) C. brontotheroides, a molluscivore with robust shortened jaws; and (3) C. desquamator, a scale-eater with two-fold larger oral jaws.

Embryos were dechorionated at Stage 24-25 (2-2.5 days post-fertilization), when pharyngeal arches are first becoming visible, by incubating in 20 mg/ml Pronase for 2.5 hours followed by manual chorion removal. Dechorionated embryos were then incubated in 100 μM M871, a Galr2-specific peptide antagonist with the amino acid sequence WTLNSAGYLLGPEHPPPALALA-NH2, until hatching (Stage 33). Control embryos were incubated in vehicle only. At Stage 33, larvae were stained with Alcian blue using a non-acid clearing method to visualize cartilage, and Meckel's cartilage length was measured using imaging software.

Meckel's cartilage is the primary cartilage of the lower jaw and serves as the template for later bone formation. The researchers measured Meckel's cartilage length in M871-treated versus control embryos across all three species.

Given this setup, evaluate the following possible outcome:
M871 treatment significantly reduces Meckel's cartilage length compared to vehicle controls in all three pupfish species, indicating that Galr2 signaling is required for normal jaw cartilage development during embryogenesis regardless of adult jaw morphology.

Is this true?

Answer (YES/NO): NO